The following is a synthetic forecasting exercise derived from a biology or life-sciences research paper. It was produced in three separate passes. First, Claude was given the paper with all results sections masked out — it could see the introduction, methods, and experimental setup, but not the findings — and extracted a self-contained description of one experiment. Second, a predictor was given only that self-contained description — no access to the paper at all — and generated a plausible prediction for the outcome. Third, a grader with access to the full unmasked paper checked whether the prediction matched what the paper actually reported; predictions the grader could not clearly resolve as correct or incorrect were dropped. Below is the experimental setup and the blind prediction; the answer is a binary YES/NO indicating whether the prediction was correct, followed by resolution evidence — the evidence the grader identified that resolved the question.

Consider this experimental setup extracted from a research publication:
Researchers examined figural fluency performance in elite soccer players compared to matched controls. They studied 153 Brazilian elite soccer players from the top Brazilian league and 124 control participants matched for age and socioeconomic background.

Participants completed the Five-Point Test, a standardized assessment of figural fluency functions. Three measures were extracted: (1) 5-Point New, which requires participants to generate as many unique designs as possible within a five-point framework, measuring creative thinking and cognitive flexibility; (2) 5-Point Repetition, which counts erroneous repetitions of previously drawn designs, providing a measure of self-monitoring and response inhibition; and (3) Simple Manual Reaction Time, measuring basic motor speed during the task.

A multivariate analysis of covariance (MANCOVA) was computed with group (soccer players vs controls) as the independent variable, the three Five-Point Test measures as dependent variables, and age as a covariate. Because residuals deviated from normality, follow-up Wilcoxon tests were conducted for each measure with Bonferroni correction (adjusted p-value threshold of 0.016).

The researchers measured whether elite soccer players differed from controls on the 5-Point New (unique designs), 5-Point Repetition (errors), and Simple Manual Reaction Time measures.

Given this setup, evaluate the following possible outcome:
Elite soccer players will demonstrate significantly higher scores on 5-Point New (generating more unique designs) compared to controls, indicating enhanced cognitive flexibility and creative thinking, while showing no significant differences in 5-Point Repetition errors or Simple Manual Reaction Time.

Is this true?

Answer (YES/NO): NO